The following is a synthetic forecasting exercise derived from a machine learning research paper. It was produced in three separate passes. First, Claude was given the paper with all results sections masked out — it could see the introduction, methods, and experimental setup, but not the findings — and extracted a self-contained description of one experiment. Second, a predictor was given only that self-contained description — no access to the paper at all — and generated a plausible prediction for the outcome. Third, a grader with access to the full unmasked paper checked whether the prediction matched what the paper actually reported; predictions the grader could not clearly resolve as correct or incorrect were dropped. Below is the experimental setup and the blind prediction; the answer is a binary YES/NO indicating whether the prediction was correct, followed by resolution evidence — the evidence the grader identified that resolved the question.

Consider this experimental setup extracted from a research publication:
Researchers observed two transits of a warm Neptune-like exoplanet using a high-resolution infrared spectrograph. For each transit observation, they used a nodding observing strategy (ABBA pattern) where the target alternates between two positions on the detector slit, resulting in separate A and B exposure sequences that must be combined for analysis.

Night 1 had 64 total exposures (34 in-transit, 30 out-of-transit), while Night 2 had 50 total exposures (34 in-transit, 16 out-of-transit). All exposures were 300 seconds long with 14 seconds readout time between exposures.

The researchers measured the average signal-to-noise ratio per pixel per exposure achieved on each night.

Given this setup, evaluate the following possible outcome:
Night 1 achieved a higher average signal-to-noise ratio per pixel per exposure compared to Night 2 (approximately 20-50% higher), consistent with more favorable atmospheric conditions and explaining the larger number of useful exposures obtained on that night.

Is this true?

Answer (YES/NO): NO